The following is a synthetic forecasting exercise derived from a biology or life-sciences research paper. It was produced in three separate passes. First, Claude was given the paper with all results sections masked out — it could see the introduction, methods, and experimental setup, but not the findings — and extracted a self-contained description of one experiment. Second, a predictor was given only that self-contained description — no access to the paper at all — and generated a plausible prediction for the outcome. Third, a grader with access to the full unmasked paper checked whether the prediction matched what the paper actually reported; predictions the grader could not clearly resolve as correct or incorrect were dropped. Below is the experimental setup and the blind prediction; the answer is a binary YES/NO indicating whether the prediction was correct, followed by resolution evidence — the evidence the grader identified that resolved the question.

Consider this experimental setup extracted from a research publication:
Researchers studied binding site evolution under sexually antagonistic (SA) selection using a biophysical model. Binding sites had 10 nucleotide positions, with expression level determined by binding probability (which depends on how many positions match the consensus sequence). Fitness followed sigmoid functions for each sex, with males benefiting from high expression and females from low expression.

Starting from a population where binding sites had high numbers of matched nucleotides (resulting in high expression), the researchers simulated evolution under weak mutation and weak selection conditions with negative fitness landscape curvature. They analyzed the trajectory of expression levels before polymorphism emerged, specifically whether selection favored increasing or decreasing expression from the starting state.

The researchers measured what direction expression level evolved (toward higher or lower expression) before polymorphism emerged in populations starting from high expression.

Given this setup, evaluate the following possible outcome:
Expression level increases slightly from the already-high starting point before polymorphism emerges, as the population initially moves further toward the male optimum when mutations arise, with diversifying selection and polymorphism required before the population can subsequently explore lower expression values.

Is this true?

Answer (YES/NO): NO